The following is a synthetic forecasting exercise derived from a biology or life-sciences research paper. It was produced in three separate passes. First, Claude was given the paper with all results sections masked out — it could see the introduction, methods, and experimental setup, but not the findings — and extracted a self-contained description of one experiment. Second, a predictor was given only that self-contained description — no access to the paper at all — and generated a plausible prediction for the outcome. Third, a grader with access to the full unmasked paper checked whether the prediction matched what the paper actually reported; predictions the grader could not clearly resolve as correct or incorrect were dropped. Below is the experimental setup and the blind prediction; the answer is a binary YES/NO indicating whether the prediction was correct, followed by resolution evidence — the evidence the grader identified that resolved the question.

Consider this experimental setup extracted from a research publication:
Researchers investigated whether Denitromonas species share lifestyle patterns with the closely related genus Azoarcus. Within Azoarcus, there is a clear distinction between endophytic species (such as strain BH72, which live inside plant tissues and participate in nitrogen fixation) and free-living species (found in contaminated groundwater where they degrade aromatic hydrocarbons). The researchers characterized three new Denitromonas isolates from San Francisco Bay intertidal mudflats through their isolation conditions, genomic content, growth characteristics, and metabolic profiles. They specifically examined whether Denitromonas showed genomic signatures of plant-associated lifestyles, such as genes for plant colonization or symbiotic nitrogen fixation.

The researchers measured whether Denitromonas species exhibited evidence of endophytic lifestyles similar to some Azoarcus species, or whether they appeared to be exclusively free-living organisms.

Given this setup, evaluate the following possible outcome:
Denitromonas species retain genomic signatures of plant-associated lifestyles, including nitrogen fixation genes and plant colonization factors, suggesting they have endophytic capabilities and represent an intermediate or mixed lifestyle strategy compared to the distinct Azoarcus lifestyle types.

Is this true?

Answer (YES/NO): NO